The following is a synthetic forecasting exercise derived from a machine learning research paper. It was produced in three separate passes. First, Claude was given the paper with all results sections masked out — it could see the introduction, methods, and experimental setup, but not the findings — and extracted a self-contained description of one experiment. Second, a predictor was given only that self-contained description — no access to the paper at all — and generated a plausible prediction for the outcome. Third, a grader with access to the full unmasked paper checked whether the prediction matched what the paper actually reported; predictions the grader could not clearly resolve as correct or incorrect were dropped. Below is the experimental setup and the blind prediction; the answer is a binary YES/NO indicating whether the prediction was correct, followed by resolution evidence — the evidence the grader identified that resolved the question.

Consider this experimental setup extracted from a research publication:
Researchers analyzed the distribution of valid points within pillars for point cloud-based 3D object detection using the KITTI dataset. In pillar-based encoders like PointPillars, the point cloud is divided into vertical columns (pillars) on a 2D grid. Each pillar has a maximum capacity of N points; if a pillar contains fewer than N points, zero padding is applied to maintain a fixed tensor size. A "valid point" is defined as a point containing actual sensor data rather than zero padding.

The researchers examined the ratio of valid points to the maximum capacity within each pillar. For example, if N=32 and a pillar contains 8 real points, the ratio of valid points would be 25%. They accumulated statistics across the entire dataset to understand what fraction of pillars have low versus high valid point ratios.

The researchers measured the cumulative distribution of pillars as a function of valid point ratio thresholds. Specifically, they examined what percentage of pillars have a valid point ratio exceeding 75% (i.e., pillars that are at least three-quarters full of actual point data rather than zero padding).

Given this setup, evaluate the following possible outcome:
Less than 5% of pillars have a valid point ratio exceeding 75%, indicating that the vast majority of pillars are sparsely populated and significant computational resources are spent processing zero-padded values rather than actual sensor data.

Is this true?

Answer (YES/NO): YES